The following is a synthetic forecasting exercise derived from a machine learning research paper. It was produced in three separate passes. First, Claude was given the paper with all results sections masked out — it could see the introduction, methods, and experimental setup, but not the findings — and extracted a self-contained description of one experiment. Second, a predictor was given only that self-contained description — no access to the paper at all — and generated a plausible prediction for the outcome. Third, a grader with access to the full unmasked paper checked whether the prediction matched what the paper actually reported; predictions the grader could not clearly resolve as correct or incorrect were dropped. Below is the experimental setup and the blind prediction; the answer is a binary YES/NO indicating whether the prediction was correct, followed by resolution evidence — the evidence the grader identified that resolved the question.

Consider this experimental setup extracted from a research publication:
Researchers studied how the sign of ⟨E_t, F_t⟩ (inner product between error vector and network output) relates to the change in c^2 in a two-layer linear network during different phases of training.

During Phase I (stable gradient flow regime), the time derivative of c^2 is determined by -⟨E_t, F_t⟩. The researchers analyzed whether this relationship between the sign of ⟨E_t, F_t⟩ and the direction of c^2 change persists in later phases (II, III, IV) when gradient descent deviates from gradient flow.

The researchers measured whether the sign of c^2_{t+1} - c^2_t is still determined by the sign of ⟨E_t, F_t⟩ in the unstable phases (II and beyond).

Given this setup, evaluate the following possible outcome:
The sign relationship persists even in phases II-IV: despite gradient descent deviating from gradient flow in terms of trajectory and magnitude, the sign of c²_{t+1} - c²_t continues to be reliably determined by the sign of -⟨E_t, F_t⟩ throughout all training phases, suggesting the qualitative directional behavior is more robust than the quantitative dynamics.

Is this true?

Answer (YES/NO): YES